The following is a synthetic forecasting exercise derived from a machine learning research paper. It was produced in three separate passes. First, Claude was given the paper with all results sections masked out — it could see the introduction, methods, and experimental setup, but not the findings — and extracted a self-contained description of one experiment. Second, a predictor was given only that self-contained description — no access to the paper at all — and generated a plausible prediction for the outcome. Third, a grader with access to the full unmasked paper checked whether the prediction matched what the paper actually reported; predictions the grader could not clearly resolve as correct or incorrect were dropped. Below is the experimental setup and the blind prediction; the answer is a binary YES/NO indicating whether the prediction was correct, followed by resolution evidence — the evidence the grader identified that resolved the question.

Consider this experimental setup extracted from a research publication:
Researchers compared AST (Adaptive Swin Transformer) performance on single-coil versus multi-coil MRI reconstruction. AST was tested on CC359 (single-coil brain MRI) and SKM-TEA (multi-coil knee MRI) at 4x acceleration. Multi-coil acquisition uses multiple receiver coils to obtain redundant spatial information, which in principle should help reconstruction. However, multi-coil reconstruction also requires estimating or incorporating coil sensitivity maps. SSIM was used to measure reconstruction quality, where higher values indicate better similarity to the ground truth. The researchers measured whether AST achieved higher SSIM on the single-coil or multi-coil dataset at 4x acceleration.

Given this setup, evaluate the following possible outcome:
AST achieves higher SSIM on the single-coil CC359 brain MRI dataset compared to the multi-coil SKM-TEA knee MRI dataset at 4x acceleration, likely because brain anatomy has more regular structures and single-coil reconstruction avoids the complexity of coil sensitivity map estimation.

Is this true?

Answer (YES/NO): YES